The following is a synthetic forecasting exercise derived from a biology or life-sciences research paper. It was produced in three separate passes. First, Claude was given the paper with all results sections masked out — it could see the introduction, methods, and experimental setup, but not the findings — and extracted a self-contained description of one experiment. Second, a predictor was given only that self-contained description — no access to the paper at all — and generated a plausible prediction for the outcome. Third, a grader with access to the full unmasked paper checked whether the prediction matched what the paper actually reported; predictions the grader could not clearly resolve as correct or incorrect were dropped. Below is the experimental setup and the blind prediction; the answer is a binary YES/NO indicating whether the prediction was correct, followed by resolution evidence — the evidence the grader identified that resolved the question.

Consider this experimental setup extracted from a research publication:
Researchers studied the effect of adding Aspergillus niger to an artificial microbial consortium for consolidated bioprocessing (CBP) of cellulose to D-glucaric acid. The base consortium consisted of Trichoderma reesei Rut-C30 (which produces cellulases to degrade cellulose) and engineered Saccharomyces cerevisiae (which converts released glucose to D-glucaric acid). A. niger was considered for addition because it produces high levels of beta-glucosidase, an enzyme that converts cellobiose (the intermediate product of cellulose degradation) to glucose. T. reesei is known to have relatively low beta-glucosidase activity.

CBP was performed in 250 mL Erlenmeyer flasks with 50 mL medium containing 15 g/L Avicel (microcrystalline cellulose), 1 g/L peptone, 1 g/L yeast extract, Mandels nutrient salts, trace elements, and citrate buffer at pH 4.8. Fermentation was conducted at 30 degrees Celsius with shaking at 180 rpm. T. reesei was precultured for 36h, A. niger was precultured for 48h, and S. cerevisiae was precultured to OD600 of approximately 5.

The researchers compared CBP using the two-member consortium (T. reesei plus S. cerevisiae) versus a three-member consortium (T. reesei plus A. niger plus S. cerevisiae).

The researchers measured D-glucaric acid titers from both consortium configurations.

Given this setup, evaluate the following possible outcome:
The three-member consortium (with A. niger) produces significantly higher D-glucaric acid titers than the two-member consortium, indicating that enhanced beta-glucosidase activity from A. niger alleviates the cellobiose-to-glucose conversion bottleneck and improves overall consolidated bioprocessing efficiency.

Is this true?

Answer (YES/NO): NO